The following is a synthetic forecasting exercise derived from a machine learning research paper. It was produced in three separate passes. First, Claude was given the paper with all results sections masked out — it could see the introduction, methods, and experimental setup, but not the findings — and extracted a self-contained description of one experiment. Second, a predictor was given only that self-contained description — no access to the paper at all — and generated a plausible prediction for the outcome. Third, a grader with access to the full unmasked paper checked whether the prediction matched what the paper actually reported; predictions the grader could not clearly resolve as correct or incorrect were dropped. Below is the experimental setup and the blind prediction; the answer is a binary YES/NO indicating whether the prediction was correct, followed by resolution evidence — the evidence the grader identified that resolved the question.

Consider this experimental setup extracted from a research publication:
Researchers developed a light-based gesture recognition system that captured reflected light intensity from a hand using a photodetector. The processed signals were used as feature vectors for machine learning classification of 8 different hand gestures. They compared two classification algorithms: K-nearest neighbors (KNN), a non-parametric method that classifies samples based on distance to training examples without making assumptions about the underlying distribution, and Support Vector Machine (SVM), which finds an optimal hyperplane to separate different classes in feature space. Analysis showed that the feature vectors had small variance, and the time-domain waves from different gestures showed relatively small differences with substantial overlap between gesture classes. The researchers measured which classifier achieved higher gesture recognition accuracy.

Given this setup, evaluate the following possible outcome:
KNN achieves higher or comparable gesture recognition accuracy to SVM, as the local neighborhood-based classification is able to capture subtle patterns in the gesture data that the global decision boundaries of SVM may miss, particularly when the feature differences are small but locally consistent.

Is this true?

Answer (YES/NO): YES